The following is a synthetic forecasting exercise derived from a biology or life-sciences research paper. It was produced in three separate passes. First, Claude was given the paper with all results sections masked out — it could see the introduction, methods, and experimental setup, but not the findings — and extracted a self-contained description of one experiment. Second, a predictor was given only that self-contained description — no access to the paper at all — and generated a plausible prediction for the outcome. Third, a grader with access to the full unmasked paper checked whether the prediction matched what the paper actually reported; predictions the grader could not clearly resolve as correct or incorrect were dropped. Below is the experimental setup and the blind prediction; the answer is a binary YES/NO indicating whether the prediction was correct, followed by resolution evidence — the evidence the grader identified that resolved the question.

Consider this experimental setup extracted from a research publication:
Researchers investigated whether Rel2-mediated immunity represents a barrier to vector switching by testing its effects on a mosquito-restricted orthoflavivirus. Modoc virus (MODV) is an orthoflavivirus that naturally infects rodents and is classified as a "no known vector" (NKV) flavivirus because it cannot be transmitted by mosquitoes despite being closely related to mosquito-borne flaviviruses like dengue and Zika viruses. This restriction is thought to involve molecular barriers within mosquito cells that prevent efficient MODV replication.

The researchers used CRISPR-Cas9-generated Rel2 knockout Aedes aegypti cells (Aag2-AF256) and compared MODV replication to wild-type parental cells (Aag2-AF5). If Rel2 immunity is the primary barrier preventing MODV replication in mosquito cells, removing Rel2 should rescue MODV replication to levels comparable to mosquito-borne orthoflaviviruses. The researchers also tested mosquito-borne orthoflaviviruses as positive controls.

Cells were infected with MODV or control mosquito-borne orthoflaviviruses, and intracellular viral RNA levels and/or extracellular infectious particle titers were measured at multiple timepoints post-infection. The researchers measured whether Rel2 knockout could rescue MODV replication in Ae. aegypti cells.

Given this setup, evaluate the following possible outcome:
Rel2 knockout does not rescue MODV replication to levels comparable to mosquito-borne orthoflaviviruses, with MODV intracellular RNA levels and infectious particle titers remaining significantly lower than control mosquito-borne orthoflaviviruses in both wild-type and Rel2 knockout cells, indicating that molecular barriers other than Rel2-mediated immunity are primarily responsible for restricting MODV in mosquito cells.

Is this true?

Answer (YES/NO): YES